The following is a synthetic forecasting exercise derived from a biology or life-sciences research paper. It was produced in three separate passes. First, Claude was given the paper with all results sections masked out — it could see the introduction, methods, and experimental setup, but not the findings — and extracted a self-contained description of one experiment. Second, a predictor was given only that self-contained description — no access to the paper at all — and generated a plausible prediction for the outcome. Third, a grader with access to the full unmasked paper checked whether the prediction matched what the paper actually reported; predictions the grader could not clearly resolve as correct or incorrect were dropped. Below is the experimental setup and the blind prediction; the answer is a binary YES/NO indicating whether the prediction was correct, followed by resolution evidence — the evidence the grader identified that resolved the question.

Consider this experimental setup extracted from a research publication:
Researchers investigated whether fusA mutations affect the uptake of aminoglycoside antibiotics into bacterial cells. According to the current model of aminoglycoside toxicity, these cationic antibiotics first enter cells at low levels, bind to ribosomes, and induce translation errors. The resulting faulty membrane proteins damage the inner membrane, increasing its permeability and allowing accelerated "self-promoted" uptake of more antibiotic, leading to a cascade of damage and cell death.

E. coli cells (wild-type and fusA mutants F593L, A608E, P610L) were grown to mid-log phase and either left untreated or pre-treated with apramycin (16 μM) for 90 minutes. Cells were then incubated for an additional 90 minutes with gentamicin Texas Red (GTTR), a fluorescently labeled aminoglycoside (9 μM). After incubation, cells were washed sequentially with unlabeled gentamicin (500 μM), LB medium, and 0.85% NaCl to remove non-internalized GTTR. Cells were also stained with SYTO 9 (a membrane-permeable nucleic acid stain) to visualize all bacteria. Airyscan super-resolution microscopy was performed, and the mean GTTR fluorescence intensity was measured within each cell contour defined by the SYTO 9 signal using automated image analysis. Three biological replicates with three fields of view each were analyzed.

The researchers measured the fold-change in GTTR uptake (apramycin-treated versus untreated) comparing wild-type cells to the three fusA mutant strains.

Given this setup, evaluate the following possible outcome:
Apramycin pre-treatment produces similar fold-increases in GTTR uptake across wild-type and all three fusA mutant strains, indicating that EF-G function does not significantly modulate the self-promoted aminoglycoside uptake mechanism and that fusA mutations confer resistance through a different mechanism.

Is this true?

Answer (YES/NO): NO